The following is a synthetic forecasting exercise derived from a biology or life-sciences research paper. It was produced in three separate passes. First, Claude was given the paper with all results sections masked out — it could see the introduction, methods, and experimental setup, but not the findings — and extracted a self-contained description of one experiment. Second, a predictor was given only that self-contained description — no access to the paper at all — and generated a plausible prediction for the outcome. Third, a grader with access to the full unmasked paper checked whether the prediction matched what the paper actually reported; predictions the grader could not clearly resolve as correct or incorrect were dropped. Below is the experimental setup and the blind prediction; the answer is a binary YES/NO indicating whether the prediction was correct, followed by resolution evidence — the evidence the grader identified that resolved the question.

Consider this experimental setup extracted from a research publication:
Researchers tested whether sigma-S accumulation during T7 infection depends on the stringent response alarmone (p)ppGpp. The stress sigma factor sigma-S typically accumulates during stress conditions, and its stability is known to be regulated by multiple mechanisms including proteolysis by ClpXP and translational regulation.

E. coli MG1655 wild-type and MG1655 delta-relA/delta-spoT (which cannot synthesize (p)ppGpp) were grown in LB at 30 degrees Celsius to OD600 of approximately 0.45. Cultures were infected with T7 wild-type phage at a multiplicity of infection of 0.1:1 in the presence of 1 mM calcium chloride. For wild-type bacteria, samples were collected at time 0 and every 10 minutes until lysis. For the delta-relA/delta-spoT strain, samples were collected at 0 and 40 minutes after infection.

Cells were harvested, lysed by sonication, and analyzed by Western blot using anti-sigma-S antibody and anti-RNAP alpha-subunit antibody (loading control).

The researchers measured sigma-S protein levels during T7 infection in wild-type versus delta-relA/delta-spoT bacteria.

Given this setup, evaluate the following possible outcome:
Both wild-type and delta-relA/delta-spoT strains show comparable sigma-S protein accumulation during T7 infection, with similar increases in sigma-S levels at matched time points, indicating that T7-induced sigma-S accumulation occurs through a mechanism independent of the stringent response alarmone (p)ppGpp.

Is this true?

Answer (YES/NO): NO